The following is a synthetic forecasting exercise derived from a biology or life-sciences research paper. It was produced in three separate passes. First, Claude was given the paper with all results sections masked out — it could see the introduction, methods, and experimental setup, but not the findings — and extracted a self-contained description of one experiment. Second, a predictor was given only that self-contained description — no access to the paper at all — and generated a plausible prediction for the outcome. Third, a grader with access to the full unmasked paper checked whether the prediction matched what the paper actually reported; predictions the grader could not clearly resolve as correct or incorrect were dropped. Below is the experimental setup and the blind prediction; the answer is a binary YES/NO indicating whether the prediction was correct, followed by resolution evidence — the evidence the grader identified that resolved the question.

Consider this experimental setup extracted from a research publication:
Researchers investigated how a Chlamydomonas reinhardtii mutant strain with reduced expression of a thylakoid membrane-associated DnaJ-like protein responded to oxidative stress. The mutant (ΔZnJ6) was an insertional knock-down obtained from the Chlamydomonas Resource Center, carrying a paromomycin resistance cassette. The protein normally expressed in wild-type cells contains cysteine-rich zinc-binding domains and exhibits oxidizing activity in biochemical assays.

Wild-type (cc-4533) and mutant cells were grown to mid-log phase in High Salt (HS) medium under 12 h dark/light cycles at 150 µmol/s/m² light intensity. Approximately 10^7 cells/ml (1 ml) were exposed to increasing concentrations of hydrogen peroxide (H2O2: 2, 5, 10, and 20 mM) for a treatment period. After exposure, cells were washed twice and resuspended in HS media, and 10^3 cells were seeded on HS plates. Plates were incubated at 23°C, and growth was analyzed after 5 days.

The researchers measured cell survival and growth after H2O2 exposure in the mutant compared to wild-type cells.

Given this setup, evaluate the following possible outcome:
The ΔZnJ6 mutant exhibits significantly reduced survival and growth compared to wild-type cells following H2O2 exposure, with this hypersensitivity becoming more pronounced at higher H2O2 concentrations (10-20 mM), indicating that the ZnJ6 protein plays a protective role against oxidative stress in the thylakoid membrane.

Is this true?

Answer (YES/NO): NO